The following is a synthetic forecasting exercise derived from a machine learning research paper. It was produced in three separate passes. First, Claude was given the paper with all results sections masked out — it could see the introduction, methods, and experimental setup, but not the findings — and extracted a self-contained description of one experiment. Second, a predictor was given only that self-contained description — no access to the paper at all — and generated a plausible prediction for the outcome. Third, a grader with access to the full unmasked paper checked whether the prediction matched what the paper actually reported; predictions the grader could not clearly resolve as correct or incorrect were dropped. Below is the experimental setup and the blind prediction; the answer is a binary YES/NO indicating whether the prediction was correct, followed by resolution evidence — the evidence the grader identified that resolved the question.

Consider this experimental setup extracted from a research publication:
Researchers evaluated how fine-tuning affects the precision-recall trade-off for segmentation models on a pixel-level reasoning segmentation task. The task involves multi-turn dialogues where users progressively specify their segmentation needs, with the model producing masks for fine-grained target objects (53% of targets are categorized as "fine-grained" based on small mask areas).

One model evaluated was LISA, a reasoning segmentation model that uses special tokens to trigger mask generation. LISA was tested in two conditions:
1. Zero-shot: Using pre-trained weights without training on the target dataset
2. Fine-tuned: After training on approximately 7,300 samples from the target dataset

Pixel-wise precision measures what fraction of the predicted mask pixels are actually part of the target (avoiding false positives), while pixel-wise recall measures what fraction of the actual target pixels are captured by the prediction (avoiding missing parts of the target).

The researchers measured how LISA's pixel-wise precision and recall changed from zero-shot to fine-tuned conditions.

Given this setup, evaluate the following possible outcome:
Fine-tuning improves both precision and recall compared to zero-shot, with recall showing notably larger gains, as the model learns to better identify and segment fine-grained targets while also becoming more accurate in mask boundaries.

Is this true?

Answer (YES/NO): NO